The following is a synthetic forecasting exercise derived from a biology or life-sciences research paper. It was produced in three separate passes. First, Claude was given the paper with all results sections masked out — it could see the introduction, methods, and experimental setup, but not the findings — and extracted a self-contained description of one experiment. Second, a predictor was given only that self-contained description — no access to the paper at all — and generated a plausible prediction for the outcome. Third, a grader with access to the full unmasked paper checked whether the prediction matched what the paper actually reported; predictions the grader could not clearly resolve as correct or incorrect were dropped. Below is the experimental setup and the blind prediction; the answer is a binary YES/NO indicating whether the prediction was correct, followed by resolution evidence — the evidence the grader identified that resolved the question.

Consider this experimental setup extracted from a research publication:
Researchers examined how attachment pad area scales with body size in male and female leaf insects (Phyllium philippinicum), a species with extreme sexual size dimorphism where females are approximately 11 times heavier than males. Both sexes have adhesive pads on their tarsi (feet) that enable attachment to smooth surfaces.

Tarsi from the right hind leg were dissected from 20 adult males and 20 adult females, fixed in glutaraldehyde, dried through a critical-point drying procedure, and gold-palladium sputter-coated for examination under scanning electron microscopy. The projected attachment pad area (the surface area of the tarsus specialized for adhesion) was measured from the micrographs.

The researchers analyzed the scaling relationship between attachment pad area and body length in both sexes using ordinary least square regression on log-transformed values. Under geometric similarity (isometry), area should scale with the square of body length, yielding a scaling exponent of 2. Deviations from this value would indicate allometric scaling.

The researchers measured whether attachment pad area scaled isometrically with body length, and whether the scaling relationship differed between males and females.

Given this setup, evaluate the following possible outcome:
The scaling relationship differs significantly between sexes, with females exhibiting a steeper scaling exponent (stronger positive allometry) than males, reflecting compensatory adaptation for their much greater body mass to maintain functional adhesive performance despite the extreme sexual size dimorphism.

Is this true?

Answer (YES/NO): NO